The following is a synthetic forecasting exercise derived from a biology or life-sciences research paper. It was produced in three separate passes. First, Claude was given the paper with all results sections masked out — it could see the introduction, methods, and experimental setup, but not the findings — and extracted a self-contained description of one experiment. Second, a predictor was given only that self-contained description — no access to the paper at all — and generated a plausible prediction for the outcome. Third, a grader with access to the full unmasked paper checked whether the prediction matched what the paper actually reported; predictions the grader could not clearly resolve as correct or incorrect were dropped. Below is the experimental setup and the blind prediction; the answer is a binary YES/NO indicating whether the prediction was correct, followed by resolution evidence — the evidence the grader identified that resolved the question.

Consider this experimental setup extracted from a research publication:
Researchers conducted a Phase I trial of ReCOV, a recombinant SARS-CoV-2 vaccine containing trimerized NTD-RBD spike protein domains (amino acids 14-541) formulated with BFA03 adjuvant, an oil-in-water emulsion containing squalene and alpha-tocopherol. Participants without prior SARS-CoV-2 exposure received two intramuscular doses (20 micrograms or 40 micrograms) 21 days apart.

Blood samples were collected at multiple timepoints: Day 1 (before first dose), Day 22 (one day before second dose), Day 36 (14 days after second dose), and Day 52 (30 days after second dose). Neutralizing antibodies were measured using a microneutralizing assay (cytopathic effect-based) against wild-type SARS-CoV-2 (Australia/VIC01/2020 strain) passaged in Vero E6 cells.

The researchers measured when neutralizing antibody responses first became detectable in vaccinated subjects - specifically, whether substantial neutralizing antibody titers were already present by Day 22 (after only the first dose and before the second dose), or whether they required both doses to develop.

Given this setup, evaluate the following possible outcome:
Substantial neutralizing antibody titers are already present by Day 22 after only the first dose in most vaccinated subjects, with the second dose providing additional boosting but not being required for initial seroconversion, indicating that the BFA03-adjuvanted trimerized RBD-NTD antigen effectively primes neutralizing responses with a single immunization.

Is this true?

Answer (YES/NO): YES